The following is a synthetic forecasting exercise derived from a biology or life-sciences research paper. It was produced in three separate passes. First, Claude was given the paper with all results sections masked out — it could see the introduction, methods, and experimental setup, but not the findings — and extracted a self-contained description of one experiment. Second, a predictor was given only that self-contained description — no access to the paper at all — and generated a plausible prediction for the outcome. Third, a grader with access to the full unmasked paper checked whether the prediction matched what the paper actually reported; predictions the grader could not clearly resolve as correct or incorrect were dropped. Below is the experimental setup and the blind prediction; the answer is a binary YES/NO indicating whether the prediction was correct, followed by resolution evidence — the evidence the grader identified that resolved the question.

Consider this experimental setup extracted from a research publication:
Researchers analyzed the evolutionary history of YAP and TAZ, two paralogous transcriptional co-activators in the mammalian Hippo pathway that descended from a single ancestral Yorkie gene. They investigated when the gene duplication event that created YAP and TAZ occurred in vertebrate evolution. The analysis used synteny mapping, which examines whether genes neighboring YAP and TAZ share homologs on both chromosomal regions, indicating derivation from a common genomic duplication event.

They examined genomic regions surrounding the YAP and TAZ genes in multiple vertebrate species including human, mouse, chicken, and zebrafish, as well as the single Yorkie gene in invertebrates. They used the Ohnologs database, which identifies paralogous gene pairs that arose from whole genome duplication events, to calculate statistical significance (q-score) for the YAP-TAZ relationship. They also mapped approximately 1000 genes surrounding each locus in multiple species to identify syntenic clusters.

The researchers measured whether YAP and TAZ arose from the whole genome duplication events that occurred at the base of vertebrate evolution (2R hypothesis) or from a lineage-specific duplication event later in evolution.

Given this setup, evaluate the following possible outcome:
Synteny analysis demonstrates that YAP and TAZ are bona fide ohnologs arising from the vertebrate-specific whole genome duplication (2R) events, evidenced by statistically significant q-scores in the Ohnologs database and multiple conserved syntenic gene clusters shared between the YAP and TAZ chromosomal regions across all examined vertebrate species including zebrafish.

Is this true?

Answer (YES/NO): YES